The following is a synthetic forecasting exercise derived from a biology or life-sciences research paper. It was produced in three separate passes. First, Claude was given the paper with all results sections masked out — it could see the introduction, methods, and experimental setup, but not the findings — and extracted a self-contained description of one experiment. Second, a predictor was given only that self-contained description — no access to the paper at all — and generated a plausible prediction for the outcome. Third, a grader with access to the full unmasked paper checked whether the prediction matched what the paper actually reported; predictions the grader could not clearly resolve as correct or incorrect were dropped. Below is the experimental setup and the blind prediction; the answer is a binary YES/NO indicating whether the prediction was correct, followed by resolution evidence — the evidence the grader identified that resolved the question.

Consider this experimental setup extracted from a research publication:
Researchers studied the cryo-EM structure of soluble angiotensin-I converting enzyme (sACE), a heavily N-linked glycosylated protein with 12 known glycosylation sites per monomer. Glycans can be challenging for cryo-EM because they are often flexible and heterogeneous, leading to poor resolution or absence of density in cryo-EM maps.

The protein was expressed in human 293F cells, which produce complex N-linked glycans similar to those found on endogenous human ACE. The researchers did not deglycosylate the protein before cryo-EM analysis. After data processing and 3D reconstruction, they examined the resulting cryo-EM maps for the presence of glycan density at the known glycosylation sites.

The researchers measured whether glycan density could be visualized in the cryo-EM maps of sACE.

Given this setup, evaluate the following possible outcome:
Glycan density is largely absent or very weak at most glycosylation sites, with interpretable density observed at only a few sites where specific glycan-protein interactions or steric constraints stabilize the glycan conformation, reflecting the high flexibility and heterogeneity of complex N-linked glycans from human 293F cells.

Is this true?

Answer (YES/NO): NO